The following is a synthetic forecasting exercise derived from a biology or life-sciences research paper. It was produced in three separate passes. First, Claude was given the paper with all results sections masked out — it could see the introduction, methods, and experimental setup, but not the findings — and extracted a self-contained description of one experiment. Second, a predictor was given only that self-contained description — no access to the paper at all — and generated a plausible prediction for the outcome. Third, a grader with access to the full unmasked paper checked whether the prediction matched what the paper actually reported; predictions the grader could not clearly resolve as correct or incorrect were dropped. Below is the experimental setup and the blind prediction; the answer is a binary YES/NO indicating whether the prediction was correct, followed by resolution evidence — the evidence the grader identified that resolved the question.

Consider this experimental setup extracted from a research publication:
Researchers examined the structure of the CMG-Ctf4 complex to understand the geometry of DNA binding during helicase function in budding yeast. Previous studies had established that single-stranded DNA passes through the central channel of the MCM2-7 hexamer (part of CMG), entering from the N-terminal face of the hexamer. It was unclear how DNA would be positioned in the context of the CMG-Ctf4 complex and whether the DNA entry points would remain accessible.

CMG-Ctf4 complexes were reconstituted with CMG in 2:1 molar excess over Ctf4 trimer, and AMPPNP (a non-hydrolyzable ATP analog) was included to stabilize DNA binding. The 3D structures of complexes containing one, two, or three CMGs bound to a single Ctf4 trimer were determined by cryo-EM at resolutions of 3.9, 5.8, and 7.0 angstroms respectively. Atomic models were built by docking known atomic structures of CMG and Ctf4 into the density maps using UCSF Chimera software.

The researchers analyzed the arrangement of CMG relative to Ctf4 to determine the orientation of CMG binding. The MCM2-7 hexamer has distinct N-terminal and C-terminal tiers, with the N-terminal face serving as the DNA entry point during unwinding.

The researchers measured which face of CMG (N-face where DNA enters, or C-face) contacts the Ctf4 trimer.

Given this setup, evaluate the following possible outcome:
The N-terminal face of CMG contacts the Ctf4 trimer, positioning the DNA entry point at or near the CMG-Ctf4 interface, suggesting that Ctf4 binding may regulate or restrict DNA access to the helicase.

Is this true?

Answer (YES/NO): NO